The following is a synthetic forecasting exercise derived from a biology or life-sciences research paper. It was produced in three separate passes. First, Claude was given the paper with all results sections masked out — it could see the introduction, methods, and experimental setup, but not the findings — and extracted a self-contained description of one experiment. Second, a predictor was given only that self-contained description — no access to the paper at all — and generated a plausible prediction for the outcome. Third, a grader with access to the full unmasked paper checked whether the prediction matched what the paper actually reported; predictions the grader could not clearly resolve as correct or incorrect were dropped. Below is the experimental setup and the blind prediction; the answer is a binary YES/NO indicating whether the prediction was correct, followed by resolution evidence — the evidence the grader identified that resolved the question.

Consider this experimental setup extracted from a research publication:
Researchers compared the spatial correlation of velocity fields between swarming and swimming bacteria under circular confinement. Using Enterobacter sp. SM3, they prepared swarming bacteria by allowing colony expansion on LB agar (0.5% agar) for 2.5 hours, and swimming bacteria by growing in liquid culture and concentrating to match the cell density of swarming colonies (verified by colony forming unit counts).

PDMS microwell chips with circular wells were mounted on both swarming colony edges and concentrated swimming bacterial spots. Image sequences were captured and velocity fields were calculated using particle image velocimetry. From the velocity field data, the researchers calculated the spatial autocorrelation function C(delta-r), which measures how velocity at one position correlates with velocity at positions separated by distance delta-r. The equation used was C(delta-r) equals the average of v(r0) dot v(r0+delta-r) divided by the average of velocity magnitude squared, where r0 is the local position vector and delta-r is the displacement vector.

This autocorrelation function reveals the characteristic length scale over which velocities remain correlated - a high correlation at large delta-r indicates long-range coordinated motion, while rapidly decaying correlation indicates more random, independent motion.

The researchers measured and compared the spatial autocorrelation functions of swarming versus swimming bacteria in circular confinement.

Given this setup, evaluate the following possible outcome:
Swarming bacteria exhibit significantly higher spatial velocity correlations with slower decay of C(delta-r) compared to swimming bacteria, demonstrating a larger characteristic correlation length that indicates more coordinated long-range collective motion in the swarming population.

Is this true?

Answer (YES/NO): YES